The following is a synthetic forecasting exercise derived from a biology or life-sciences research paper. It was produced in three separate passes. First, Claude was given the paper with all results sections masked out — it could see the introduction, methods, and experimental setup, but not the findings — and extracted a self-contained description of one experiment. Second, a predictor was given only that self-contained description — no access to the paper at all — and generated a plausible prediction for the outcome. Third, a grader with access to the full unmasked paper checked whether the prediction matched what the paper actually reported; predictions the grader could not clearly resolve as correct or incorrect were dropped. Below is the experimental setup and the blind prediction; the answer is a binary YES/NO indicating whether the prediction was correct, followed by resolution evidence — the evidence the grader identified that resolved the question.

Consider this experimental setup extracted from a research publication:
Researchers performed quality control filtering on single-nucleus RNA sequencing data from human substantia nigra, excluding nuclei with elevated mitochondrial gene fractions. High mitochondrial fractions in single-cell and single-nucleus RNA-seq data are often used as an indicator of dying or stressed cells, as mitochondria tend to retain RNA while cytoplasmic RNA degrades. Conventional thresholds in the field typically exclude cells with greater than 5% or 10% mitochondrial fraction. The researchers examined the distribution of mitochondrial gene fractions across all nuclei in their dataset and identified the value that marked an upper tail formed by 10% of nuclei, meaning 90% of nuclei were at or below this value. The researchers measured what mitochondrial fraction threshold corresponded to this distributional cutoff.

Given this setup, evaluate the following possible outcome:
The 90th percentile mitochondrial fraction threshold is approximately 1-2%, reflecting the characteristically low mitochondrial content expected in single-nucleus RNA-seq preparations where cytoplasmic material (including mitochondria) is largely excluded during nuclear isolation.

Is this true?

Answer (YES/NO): YES